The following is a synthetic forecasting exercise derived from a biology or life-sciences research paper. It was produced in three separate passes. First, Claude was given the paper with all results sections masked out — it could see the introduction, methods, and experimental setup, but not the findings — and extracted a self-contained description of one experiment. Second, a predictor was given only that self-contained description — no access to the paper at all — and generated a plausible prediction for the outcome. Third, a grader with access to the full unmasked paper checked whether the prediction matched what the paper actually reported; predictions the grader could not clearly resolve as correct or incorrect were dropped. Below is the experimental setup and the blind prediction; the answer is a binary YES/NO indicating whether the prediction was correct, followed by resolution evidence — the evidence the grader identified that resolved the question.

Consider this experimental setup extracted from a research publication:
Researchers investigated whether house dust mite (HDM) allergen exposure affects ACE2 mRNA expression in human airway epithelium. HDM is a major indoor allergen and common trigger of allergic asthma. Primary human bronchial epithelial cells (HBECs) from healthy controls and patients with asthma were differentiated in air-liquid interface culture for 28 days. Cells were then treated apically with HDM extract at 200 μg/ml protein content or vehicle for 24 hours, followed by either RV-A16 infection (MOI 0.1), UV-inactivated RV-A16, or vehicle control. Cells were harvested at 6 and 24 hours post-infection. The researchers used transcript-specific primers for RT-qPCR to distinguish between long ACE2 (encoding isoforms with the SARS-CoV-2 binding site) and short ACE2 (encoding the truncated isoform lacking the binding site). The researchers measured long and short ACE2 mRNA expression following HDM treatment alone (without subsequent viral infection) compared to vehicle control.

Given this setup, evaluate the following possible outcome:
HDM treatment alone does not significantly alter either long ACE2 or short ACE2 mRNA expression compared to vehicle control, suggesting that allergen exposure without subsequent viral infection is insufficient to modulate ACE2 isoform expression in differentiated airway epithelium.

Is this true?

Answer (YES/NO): YES